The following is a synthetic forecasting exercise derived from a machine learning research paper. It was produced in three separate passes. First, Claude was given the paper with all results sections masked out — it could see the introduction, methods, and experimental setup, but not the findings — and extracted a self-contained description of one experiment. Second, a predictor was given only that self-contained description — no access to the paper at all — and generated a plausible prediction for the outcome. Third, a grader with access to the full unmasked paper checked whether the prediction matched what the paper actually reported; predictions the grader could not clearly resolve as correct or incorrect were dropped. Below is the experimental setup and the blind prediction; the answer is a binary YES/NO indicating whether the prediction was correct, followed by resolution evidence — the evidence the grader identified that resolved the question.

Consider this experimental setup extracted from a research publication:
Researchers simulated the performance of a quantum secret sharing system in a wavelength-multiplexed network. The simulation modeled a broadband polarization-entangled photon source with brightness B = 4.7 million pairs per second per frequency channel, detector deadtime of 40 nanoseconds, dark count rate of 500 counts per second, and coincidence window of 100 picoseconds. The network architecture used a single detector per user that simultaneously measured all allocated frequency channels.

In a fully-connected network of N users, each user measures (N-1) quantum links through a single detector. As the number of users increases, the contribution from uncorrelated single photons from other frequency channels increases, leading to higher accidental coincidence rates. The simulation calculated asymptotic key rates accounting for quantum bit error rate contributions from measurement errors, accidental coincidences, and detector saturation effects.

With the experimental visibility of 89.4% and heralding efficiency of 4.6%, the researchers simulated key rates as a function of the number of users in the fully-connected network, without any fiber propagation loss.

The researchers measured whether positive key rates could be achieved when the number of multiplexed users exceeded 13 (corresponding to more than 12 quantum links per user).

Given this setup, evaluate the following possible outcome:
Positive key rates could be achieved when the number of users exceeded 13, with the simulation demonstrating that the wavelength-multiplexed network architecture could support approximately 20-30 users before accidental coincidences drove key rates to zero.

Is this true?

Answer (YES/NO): NO